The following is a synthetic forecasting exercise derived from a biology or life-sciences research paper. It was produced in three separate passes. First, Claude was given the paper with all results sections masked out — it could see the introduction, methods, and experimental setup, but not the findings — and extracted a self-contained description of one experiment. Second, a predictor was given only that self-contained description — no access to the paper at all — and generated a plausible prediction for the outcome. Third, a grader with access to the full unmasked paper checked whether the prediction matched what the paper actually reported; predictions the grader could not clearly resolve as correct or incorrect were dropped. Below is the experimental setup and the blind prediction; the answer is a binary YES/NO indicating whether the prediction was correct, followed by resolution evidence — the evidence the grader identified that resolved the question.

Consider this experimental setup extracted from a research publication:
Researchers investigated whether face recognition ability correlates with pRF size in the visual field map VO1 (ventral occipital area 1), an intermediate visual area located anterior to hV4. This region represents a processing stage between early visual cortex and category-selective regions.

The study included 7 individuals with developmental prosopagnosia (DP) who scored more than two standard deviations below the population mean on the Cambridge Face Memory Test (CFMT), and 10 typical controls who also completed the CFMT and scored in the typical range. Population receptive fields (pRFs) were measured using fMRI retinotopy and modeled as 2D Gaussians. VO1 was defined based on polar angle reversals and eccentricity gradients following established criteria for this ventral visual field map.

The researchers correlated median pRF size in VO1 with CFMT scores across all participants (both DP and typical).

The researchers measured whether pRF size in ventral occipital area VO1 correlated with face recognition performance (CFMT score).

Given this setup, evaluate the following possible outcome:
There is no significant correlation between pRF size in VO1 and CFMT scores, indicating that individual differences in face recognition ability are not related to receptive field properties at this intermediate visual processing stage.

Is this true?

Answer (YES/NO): NO